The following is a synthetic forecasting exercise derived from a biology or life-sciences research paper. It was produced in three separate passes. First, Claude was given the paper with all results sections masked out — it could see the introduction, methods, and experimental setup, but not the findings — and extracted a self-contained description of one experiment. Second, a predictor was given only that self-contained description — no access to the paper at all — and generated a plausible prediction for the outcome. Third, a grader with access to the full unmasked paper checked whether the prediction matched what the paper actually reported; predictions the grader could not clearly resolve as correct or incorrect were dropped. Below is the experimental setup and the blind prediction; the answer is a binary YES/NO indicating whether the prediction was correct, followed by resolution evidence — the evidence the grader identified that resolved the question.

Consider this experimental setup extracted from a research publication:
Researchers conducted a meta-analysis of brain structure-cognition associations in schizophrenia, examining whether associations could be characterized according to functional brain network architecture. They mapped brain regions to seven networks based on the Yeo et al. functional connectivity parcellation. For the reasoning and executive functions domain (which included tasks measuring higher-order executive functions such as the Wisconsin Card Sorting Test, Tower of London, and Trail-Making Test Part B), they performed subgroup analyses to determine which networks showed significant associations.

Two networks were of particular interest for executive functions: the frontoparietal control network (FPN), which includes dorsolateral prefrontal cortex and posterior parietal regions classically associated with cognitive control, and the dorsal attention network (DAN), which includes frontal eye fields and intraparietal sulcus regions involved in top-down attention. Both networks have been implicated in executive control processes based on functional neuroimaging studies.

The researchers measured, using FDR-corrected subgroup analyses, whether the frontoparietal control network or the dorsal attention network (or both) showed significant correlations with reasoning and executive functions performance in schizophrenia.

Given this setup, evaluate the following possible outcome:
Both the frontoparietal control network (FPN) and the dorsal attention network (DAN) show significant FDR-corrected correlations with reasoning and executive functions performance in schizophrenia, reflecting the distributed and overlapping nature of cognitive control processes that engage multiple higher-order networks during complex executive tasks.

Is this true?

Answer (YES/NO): YES